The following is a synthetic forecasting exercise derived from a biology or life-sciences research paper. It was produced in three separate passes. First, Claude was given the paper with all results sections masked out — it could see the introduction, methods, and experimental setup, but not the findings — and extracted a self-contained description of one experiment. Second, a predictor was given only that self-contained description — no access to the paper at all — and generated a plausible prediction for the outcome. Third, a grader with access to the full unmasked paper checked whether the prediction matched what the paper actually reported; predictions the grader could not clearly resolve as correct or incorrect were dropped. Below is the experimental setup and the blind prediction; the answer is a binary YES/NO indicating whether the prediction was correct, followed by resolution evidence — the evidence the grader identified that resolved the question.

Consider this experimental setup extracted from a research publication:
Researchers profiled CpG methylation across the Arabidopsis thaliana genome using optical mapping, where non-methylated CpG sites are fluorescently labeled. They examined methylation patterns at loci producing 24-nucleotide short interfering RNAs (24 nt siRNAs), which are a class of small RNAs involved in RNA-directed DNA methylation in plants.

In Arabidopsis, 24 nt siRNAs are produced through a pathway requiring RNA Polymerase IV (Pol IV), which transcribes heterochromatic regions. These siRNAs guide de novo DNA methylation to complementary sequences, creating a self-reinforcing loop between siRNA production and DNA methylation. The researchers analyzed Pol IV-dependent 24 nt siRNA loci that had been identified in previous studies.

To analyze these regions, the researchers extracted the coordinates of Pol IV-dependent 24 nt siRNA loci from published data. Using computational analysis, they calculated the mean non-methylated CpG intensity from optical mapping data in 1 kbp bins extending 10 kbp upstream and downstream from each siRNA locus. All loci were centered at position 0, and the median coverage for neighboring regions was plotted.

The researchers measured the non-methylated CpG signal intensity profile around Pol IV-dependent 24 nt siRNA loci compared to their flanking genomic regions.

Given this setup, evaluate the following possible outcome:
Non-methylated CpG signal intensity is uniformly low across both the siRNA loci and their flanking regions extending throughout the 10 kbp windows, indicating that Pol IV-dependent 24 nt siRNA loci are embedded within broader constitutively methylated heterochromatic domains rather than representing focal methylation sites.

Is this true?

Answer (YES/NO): NO